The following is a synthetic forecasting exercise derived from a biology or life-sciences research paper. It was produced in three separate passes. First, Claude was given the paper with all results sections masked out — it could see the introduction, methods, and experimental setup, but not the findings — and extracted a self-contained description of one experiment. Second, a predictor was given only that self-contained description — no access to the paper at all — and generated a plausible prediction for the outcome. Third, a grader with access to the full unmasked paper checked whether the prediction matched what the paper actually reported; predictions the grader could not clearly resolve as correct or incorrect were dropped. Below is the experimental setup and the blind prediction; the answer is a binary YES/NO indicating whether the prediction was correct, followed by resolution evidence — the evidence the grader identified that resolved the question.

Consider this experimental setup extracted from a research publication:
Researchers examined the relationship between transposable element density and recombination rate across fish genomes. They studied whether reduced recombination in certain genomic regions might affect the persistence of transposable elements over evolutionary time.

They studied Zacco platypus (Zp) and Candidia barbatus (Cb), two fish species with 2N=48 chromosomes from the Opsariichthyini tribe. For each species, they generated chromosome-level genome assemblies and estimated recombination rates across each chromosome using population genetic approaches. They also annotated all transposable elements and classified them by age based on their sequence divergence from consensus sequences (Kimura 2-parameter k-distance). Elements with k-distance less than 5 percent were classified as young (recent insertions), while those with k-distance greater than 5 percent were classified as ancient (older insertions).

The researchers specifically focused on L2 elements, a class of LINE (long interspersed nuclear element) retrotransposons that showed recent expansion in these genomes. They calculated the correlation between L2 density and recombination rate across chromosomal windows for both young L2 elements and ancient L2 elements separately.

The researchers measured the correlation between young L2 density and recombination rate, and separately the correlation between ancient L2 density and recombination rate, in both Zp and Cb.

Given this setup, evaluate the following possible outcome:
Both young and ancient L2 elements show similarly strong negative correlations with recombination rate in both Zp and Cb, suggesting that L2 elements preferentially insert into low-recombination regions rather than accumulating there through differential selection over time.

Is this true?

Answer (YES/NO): NO